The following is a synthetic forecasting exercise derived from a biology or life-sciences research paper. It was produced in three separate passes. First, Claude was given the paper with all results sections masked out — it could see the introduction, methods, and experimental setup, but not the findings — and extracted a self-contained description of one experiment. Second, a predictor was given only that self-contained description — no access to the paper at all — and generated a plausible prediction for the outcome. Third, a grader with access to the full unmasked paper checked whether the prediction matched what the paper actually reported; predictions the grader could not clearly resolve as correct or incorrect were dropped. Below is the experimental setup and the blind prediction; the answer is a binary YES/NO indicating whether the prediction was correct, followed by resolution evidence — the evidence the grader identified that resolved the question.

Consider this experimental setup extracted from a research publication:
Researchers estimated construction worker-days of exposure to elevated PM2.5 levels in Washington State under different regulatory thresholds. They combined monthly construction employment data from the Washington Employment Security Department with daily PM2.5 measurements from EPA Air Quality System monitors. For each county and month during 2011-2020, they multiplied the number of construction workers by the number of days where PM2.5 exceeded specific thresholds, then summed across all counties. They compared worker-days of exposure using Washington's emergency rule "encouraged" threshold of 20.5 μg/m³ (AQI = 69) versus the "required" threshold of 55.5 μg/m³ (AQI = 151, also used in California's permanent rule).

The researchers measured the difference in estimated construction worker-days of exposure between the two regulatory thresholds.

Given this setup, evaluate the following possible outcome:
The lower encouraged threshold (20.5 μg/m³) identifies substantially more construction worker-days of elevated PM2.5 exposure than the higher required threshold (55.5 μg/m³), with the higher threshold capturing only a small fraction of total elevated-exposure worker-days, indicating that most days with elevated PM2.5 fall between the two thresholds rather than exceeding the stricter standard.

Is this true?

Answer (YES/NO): YES